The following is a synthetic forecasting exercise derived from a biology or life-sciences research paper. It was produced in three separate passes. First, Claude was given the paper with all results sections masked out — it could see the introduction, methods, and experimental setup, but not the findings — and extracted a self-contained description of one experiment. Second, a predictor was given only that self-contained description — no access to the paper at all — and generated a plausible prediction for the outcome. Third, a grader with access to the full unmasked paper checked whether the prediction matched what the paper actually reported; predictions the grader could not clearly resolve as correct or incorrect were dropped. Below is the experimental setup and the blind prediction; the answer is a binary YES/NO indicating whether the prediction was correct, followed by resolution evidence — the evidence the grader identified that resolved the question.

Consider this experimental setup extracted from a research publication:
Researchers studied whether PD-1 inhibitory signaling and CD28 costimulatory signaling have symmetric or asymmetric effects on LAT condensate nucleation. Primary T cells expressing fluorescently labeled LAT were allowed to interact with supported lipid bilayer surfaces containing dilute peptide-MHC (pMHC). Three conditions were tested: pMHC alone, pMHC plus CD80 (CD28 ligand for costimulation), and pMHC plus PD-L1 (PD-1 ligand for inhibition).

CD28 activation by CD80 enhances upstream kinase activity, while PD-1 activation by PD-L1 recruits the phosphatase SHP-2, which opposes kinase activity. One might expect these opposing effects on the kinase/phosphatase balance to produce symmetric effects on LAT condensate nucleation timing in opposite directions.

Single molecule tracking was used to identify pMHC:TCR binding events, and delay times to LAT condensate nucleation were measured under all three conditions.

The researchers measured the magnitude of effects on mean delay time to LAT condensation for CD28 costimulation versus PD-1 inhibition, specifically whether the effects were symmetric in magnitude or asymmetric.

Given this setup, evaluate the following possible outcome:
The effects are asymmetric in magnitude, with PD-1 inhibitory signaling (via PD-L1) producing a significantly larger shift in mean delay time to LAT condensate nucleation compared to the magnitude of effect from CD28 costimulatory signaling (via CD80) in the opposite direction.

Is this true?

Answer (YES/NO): NO